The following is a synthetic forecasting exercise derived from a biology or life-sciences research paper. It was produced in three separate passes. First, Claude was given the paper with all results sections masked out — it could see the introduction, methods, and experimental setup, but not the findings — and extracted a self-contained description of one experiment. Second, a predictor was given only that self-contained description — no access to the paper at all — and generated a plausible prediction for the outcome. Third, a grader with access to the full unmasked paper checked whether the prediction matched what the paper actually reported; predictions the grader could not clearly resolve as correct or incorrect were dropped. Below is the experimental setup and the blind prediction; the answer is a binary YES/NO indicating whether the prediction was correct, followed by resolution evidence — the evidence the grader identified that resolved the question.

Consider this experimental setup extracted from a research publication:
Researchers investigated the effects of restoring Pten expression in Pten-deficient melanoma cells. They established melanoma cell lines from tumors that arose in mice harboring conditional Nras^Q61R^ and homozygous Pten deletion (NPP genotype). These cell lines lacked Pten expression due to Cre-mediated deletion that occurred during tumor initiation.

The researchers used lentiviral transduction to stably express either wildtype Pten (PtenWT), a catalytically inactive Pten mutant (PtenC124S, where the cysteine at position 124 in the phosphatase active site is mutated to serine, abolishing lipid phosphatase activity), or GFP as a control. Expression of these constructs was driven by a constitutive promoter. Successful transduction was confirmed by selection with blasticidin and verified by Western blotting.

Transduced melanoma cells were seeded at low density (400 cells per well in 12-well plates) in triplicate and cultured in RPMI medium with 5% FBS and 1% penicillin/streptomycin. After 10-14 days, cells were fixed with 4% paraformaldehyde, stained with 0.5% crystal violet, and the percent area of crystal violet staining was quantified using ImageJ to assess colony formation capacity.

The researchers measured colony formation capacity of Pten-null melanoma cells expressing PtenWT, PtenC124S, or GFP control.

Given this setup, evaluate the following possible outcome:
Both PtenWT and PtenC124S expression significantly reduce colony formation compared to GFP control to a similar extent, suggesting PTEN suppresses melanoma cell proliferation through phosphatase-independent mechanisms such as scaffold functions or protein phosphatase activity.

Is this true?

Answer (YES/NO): NO